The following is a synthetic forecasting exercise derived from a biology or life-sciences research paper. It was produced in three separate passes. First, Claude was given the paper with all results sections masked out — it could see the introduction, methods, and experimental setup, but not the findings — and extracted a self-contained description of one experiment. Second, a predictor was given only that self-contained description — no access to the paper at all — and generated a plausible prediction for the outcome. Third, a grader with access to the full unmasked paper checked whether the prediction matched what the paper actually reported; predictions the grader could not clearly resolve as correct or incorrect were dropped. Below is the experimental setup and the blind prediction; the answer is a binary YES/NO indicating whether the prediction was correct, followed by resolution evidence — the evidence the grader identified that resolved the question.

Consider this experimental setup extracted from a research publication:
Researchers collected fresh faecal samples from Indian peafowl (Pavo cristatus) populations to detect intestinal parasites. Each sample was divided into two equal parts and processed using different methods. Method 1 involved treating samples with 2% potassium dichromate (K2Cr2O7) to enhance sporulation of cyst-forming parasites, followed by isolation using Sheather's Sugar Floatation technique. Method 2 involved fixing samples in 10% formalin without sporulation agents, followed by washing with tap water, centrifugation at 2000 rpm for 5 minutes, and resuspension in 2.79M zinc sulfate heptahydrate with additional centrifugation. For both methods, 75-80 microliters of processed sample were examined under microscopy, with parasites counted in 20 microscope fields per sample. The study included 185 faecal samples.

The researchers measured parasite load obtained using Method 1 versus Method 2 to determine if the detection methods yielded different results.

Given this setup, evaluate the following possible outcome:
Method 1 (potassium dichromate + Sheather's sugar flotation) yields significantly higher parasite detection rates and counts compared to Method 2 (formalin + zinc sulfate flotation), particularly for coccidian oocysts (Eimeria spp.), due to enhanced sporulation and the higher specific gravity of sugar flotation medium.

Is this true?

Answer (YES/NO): NO